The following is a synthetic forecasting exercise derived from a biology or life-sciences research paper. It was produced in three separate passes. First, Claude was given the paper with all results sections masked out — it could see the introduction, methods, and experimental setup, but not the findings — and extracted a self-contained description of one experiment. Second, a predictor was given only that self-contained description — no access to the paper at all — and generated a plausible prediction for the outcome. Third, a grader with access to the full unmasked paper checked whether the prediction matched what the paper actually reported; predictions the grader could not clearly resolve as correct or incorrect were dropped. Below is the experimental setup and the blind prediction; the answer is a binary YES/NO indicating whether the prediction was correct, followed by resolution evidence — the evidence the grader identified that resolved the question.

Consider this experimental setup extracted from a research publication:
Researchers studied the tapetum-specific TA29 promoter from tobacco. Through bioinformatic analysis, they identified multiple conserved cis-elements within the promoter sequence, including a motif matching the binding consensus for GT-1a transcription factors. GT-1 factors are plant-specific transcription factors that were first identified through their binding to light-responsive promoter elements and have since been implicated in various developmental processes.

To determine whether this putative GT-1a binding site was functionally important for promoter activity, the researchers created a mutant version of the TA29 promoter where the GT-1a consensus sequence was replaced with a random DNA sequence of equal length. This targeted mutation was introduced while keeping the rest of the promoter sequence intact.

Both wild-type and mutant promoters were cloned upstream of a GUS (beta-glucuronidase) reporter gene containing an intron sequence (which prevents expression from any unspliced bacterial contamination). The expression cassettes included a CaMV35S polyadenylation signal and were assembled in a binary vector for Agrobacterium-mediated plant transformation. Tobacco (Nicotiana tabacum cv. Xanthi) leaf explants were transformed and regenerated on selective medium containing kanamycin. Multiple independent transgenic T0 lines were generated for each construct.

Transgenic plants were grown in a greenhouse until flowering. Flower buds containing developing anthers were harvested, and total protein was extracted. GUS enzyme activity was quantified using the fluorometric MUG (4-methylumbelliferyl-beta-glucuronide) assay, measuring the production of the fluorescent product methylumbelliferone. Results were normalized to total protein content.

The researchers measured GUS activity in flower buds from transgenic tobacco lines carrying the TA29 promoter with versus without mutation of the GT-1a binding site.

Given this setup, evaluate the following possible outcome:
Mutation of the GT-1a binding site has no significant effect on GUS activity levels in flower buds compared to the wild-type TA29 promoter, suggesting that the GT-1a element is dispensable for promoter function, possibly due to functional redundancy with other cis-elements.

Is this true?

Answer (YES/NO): NO